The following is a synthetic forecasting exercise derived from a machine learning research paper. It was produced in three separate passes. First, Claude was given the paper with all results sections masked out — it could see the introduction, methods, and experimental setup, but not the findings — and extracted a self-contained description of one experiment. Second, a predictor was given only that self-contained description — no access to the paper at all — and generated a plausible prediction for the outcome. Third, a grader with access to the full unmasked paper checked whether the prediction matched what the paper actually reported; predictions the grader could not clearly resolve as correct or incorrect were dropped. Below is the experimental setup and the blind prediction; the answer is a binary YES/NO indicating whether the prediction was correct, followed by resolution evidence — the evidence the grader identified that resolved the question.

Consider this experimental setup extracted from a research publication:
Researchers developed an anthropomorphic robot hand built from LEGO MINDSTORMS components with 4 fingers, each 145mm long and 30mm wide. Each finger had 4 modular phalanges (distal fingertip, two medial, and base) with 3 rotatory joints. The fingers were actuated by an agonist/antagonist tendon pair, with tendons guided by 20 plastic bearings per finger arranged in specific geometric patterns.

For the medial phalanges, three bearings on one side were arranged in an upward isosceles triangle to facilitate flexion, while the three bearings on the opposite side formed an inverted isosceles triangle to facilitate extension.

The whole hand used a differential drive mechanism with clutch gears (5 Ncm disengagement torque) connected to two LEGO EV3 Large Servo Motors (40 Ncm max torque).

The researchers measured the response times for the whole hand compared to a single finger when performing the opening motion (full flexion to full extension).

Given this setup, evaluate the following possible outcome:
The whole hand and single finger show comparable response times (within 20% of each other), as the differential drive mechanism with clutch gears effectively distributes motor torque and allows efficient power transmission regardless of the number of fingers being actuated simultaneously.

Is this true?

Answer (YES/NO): YES